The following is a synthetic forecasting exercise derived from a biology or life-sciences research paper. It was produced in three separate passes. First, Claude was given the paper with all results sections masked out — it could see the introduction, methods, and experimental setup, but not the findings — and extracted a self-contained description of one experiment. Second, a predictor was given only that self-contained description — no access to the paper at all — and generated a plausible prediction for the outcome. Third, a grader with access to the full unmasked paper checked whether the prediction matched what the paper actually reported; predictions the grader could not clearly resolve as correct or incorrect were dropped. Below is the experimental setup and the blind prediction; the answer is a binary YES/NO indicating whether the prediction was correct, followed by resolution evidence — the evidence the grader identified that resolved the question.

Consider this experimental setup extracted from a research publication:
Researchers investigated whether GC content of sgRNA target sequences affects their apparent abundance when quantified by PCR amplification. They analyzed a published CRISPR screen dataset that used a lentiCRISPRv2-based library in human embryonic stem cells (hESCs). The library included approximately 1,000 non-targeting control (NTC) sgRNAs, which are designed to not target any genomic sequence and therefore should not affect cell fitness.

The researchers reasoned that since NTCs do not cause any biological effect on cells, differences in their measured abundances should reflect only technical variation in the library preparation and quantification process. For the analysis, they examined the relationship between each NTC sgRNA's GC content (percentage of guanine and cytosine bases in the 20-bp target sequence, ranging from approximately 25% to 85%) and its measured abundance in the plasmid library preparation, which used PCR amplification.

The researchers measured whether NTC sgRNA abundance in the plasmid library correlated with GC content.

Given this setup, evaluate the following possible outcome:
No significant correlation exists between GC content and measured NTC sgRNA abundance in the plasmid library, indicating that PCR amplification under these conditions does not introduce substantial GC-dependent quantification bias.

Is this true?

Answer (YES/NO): NO